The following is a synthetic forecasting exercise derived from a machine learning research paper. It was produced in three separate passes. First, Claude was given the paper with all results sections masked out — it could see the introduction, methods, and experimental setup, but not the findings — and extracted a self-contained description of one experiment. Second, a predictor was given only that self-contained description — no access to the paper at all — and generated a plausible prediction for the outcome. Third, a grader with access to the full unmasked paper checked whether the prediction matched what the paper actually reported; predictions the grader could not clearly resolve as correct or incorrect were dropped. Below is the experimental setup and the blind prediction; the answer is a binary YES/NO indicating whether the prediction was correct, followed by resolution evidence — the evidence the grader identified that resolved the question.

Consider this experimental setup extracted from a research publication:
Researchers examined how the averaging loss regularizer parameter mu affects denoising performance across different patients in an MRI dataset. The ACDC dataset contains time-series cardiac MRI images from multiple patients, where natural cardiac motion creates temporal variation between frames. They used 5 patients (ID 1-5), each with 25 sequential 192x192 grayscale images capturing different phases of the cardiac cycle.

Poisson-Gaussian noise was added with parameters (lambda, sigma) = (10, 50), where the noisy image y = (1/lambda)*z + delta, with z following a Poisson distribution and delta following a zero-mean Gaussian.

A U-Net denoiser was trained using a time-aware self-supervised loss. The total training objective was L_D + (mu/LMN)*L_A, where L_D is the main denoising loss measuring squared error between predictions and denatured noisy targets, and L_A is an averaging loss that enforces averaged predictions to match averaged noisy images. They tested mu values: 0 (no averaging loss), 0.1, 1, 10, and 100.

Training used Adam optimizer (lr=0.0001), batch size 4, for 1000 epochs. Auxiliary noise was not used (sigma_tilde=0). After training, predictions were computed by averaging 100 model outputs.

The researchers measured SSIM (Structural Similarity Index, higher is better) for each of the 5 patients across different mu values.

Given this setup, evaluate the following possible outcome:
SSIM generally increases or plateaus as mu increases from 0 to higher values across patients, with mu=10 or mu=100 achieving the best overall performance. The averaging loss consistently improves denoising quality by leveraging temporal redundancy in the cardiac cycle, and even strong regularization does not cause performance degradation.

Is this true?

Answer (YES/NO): NO